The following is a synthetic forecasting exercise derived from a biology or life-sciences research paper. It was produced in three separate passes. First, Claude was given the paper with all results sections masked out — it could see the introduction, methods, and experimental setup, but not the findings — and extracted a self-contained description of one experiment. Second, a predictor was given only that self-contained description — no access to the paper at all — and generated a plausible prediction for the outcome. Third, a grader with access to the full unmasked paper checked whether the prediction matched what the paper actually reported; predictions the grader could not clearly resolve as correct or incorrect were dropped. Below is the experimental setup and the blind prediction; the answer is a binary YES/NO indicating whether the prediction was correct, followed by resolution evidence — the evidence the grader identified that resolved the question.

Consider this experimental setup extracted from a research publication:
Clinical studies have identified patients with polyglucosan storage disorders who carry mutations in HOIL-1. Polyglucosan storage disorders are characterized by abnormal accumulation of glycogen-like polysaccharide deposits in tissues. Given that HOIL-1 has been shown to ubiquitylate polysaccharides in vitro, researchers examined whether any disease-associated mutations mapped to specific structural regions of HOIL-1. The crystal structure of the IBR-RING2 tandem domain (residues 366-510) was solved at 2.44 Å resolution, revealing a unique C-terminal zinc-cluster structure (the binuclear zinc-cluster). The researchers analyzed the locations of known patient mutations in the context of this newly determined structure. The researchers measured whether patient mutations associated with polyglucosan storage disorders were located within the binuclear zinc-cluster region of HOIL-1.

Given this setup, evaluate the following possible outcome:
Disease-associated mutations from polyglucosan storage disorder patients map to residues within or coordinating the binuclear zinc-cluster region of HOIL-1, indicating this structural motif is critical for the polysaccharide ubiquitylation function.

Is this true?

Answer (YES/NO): YES